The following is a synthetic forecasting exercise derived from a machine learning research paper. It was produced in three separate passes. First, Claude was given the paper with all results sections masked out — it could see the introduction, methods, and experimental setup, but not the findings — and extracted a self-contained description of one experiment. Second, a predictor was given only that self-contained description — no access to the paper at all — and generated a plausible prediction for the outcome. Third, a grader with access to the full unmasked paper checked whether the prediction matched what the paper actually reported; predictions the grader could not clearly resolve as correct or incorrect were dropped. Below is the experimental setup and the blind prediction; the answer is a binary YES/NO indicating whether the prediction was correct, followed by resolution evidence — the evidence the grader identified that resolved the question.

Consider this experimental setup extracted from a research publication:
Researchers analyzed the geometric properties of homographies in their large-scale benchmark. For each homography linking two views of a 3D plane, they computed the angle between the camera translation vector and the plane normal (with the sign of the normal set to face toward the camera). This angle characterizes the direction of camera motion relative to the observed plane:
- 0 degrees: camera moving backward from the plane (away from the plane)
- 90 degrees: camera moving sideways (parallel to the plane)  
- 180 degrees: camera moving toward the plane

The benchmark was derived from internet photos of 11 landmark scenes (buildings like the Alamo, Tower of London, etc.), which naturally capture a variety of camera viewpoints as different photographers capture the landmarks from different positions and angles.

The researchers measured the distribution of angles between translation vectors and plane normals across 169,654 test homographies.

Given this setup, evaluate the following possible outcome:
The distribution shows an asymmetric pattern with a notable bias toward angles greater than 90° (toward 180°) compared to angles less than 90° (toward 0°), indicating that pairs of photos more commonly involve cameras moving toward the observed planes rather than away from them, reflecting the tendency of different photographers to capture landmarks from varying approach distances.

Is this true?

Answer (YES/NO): NO